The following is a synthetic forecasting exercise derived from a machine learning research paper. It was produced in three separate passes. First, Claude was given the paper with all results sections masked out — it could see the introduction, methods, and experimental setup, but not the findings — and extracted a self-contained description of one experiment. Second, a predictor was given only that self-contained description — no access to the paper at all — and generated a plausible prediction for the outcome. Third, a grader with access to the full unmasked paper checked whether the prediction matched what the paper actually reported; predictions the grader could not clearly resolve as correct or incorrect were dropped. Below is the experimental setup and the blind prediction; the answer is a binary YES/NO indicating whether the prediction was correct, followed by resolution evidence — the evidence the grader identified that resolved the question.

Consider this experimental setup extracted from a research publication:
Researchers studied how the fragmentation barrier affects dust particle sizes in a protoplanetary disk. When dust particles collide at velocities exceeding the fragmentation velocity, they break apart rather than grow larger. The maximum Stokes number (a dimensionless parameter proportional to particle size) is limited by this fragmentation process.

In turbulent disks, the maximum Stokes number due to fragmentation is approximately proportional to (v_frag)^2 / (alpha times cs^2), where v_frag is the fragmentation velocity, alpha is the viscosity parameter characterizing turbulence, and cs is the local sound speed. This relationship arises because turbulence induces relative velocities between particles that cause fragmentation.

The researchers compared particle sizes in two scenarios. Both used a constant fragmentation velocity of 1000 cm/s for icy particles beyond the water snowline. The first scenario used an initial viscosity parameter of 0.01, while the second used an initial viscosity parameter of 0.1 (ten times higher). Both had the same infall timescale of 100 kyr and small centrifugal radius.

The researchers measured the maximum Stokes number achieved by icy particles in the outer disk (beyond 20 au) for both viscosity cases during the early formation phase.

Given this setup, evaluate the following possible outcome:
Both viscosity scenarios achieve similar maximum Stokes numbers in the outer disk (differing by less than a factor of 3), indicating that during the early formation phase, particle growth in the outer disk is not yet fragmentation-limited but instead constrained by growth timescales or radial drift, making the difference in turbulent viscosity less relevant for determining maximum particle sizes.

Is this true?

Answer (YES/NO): NO